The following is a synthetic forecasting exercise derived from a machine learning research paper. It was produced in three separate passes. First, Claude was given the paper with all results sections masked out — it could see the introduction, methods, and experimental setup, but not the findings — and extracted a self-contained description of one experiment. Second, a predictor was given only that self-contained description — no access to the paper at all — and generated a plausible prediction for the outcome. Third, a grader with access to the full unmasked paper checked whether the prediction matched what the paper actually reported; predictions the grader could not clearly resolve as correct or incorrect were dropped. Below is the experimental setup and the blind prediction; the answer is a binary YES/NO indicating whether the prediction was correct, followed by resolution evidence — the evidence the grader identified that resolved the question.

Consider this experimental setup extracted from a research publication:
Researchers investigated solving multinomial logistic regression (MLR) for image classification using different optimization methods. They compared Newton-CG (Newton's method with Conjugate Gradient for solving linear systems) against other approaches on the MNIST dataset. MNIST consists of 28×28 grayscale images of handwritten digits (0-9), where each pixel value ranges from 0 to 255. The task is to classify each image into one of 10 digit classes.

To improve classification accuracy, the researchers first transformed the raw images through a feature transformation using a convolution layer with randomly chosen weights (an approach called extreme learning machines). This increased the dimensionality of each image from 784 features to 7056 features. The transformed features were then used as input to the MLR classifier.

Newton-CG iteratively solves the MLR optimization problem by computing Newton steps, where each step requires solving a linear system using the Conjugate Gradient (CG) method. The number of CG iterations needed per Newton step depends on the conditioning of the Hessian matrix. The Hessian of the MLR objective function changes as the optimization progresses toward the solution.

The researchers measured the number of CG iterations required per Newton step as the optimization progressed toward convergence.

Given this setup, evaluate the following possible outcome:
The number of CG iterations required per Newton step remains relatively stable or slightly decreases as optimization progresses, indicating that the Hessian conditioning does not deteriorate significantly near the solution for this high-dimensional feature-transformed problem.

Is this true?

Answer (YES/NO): NO